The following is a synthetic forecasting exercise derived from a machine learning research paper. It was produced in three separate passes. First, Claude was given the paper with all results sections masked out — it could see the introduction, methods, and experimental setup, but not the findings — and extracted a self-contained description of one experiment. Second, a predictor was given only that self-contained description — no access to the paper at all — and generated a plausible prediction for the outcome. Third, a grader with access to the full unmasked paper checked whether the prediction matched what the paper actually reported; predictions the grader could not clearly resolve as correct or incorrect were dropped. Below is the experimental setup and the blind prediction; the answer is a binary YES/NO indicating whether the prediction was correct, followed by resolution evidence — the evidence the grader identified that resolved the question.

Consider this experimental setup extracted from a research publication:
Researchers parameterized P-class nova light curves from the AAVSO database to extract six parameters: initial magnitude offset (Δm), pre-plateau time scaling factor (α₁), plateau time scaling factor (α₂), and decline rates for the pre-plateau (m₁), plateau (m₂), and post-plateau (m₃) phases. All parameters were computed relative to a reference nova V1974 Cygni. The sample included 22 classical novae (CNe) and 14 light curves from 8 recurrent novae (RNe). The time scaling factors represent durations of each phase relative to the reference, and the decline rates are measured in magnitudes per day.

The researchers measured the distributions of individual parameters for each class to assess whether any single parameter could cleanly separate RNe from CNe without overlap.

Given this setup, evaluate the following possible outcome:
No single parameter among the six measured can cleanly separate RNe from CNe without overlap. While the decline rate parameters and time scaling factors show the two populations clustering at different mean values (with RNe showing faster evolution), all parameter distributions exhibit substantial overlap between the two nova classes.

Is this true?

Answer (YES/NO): YES